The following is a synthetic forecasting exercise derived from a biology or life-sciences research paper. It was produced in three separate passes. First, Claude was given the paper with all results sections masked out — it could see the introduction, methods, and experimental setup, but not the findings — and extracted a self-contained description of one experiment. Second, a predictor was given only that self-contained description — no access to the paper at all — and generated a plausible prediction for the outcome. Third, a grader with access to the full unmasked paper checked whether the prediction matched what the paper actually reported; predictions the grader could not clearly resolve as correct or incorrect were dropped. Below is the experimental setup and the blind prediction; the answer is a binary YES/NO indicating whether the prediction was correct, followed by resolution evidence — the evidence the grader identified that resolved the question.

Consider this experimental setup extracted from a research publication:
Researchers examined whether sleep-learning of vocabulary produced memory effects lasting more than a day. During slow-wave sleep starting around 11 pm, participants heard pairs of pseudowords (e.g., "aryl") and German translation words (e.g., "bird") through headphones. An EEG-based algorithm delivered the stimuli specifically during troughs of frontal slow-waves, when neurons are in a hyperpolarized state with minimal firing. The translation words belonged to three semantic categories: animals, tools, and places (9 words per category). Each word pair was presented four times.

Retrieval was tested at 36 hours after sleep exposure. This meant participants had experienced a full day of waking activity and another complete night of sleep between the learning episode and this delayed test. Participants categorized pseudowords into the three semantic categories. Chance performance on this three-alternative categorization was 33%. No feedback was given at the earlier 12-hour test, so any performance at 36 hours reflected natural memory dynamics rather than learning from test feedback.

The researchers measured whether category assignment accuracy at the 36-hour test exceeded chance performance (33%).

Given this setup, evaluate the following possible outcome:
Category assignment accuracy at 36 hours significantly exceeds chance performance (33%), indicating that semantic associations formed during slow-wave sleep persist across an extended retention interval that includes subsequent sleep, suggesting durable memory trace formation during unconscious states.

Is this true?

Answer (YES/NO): YES